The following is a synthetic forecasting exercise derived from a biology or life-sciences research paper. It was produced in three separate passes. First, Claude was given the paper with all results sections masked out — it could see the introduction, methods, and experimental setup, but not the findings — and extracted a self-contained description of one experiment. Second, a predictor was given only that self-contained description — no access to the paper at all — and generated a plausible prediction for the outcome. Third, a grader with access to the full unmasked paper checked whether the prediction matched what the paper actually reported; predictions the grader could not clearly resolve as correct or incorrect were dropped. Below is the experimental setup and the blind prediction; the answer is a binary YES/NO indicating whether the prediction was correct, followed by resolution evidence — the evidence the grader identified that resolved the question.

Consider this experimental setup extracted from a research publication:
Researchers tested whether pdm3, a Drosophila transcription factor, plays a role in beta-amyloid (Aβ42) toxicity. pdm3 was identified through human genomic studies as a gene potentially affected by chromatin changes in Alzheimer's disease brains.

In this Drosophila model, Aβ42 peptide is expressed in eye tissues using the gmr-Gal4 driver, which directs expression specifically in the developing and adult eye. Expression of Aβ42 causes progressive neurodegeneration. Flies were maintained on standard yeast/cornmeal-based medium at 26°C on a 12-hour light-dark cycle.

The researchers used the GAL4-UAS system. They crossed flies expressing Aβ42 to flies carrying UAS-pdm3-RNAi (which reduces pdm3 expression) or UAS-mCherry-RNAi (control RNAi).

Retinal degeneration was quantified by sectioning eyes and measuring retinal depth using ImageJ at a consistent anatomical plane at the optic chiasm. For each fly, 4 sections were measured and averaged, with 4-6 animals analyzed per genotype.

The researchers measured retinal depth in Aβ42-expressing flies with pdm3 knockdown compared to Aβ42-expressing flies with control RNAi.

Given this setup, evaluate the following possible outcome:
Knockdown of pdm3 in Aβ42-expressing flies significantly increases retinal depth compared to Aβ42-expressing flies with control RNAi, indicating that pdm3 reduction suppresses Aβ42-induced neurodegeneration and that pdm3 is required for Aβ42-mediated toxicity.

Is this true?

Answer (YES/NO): NO